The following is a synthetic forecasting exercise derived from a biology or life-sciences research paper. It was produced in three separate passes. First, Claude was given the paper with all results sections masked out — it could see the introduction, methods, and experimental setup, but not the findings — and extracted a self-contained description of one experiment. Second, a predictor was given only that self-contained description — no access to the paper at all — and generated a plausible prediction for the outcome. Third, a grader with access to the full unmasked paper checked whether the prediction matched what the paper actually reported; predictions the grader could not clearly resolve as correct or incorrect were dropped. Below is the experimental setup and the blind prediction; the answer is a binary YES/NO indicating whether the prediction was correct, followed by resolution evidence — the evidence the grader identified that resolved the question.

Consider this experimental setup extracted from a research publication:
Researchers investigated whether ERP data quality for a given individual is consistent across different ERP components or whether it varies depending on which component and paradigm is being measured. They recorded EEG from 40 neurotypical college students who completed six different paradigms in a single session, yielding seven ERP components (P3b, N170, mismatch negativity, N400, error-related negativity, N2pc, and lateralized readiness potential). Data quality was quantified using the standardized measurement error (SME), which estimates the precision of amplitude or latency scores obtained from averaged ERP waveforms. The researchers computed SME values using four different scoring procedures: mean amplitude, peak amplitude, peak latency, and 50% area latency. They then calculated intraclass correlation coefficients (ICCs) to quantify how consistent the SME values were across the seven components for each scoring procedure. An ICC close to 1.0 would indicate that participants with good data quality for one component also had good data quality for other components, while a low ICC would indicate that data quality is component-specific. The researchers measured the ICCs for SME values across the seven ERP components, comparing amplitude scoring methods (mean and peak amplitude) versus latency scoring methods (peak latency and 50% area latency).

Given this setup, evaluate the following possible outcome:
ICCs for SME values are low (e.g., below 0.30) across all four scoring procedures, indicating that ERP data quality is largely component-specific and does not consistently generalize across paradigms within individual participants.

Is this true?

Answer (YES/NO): NO